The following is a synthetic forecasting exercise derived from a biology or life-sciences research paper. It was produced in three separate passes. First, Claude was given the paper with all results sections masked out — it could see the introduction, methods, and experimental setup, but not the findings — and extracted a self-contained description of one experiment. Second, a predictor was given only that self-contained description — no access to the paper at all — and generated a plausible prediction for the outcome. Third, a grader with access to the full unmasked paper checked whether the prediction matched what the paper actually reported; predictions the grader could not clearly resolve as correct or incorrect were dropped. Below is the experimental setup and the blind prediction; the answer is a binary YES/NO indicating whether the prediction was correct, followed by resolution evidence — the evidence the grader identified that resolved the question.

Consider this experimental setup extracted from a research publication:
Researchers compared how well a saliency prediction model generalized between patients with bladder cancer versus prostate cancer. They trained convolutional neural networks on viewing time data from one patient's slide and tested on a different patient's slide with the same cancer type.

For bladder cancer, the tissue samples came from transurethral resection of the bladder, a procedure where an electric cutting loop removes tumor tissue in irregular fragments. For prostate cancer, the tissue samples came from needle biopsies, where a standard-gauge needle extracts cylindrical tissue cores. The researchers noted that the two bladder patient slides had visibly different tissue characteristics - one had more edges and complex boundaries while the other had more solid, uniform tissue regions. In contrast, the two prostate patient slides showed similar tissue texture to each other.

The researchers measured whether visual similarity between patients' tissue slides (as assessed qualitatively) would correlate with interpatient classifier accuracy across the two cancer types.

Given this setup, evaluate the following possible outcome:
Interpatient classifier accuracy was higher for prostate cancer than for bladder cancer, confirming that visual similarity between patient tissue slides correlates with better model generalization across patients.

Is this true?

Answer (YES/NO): YES